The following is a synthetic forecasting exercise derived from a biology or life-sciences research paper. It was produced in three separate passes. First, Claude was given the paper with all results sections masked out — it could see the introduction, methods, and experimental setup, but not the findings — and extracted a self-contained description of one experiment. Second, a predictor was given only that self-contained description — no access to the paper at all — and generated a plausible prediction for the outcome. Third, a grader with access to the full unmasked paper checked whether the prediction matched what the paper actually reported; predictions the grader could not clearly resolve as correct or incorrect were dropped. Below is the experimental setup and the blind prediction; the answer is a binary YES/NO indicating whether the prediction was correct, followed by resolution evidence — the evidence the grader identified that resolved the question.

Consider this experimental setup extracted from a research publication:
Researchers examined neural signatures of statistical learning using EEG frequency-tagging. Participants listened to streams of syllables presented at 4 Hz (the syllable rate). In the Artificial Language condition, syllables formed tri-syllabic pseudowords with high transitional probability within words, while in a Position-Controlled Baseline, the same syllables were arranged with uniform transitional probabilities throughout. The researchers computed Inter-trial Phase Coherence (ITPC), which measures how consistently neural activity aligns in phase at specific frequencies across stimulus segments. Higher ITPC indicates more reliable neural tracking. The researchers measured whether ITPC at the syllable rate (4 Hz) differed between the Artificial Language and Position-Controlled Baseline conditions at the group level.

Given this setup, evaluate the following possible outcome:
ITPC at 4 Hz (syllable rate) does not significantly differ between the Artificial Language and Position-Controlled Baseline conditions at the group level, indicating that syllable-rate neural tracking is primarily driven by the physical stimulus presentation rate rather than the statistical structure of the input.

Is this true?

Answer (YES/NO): NO